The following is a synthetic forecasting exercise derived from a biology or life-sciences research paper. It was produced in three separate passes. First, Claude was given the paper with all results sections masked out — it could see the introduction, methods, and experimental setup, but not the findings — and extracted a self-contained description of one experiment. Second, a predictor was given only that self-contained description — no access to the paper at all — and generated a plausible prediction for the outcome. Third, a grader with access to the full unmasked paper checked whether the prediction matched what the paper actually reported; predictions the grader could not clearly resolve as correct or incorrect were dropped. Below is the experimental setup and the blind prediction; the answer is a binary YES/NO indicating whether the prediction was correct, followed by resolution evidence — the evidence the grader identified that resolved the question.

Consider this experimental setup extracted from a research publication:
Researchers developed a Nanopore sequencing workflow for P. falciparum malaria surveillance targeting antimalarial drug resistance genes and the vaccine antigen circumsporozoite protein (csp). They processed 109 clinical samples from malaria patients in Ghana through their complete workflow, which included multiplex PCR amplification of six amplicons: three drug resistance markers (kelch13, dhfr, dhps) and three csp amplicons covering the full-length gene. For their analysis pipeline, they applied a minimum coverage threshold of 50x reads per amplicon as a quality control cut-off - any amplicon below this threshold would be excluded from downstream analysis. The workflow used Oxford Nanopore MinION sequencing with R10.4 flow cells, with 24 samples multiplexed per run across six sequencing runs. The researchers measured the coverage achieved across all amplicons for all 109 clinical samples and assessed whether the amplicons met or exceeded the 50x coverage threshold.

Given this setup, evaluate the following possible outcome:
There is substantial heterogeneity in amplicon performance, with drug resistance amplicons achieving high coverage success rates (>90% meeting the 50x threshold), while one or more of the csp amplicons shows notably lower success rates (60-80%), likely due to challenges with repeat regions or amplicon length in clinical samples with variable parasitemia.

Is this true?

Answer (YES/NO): NO